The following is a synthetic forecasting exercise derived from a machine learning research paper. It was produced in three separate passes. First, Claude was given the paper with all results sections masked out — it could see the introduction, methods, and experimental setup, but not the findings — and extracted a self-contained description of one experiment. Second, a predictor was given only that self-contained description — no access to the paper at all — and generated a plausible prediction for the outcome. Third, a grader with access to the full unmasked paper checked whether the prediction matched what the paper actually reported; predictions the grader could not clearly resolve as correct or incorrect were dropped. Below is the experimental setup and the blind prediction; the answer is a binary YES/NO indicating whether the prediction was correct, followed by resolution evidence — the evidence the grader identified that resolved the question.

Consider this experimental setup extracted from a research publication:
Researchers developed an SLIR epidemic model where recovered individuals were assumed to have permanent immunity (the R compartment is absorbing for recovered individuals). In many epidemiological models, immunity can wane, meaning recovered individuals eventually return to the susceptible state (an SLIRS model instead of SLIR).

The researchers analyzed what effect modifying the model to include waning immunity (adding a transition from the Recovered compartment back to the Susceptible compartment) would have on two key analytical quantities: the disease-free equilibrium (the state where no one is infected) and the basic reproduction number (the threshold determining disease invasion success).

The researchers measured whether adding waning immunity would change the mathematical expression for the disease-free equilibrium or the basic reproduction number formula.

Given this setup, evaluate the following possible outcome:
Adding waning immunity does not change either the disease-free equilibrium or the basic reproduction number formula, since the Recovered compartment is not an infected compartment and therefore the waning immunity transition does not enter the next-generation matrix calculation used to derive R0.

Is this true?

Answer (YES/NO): YES